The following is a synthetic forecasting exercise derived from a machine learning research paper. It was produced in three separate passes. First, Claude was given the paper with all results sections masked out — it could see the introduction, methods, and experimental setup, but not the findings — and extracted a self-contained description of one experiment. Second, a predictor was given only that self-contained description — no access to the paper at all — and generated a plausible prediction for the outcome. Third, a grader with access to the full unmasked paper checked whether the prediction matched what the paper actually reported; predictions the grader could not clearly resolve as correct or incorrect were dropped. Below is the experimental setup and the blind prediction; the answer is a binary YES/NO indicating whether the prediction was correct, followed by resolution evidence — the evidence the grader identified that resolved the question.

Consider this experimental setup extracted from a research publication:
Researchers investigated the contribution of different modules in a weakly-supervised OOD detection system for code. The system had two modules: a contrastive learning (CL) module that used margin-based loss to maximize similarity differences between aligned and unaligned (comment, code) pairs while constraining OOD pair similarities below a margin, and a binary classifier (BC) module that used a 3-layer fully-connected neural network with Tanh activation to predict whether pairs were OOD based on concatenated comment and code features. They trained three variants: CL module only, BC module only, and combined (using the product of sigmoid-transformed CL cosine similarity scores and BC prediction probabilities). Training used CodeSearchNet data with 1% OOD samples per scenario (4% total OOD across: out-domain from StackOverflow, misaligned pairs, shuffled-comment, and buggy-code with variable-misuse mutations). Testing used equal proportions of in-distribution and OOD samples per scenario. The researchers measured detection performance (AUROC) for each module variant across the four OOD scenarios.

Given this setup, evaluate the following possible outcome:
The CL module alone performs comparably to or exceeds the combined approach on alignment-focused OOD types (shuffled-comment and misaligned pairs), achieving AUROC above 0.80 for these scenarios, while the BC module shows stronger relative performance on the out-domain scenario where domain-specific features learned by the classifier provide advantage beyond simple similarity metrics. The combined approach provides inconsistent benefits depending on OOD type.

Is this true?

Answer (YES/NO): NO